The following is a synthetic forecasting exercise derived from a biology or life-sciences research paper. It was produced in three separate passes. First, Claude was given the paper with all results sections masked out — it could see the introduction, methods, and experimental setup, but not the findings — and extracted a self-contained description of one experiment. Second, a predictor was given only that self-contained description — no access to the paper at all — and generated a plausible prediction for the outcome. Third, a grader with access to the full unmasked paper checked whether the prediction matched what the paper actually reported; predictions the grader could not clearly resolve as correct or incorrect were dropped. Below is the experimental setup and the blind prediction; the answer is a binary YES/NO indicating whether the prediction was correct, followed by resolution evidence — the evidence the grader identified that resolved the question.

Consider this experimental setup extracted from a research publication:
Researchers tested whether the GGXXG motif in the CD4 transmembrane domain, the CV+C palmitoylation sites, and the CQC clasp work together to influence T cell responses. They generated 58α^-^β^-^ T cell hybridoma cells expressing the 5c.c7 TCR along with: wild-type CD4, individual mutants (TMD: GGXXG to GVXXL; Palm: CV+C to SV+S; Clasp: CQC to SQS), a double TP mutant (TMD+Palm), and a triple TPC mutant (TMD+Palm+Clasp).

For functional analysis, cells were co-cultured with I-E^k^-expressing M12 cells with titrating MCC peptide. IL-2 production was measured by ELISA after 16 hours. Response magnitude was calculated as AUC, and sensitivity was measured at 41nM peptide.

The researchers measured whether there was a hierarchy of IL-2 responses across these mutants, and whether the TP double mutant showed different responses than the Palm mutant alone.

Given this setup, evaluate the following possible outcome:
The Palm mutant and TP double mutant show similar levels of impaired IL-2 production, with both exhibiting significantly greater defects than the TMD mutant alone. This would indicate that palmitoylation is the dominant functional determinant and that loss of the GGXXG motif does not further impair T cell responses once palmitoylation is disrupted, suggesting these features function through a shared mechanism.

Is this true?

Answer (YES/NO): NO